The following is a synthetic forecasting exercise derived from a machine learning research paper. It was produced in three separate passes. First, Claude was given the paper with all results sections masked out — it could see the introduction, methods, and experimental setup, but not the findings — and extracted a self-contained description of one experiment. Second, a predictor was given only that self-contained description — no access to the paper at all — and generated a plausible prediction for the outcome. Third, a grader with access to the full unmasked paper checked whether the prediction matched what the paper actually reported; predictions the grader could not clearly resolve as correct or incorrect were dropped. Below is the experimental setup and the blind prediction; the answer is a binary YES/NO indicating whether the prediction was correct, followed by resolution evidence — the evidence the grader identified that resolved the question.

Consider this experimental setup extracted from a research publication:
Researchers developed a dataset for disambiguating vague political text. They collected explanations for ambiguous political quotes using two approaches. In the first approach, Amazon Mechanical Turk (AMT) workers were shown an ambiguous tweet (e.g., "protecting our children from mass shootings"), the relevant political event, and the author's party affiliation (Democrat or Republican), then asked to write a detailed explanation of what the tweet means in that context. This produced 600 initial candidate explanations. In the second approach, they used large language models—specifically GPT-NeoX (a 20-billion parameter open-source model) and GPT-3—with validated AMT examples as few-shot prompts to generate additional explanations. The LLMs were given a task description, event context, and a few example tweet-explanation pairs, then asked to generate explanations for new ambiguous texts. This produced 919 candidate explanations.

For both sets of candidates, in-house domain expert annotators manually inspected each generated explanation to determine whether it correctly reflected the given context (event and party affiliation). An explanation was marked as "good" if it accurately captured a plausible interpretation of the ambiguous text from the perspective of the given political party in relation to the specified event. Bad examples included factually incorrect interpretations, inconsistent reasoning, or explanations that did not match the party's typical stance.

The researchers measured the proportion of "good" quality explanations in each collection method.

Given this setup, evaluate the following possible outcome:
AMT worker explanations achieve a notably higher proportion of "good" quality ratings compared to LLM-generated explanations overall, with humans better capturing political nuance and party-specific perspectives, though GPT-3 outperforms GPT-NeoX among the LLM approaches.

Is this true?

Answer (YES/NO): NO